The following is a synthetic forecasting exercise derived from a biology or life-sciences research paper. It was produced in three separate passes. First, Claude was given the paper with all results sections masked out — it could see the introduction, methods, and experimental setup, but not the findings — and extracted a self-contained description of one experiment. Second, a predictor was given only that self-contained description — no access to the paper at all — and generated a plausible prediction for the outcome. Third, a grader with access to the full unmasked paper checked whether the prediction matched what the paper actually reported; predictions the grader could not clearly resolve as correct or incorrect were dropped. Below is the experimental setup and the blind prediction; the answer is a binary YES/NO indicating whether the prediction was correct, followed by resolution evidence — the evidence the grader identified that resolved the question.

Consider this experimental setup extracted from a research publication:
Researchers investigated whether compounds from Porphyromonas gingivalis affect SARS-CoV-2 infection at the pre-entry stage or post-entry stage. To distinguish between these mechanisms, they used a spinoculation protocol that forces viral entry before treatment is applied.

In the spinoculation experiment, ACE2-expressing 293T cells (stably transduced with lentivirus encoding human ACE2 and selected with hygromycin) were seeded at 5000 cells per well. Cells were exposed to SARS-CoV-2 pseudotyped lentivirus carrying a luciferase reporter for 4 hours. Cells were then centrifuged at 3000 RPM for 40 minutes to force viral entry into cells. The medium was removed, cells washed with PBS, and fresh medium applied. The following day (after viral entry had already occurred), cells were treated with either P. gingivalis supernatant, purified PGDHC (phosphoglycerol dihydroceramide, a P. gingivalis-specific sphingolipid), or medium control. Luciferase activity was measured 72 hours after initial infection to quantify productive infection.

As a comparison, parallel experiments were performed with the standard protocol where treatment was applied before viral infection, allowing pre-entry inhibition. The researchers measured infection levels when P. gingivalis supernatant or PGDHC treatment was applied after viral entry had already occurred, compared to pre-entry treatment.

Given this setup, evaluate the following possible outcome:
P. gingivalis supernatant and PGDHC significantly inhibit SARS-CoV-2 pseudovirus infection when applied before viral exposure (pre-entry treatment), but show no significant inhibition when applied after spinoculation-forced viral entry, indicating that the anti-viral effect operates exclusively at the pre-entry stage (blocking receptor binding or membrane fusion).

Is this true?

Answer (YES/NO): NO